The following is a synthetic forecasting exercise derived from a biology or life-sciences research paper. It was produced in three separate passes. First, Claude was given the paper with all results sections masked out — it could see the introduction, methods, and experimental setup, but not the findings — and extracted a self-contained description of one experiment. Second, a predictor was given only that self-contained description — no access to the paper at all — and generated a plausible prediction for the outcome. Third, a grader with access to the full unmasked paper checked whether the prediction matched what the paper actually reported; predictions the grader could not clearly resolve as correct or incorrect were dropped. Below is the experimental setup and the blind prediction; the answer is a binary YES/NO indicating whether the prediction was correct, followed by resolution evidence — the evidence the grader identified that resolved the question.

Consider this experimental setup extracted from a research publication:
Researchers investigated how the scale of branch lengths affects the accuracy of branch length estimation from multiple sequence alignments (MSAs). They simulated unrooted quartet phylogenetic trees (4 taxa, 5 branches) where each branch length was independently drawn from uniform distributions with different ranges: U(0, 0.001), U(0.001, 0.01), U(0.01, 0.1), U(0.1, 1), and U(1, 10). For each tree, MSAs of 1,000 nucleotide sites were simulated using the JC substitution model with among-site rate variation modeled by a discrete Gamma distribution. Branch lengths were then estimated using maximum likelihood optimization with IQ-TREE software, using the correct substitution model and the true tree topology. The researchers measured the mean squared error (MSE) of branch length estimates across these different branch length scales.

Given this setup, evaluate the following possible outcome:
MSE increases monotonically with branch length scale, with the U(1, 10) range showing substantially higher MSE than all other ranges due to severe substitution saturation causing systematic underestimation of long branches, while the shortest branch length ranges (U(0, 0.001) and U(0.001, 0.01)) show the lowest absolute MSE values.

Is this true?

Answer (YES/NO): NO